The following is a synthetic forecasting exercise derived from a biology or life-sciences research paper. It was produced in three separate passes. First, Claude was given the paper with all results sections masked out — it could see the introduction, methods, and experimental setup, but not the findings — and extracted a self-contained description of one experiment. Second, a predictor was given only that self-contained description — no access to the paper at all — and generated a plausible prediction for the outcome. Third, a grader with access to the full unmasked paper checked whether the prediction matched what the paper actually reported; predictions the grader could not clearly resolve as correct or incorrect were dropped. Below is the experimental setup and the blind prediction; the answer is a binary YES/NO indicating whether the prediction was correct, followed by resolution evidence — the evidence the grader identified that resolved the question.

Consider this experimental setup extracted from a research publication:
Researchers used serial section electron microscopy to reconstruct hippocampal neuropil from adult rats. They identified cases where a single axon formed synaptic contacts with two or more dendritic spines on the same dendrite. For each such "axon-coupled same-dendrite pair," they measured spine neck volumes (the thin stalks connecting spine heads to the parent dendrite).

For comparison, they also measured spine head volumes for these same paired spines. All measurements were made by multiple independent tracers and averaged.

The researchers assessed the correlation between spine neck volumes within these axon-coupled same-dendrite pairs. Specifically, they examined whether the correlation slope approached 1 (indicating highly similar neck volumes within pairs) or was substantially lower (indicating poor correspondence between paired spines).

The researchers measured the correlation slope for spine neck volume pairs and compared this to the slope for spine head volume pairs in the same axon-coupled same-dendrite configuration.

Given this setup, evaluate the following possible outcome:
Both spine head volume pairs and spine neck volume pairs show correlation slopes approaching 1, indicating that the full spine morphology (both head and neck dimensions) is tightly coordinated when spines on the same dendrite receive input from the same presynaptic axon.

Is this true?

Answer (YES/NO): NO